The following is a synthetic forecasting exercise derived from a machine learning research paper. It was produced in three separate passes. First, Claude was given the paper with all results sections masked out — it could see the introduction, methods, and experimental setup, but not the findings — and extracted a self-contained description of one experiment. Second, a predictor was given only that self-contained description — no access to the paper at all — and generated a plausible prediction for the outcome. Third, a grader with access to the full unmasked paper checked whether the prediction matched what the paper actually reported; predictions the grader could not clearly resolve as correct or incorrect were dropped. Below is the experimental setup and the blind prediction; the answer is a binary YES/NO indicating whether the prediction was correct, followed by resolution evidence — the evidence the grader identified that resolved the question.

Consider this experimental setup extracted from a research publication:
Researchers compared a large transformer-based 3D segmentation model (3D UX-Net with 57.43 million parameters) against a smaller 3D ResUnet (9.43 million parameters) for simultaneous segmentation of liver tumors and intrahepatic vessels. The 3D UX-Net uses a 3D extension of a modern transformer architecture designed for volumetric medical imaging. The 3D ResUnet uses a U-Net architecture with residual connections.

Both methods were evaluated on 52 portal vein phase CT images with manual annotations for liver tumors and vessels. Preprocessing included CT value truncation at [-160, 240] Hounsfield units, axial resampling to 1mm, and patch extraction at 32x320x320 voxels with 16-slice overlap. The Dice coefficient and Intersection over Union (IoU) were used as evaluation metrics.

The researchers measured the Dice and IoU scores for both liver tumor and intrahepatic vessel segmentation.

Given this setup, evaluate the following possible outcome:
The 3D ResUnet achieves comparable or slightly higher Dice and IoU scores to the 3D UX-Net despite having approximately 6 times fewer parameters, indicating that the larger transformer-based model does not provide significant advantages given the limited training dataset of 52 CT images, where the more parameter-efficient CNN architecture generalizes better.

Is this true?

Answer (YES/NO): YES